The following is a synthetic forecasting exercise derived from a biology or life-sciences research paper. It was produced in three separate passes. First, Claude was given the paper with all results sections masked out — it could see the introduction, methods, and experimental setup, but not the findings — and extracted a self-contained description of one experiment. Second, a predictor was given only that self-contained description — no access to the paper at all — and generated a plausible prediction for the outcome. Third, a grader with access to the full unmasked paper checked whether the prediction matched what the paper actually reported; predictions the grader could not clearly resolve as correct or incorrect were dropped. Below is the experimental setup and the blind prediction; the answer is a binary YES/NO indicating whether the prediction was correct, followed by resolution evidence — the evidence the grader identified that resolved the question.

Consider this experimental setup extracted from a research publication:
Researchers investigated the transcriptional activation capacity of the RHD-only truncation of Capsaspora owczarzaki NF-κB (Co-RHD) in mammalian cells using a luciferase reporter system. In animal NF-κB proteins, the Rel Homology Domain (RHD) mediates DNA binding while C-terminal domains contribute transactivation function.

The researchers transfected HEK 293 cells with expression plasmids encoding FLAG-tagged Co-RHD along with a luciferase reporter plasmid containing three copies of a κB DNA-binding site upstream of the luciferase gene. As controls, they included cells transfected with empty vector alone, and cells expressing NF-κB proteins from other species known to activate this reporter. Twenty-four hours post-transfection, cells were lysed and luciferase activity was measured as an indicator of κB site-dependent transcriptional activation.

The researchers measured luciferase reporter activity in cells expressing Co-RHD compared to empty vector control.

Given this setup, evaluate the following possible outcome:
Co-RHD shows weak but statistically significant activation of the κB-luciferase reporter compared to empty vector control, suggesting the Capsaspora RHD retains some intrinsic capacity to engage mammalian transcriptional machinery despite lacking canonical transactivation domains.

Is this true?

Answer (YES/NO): NO